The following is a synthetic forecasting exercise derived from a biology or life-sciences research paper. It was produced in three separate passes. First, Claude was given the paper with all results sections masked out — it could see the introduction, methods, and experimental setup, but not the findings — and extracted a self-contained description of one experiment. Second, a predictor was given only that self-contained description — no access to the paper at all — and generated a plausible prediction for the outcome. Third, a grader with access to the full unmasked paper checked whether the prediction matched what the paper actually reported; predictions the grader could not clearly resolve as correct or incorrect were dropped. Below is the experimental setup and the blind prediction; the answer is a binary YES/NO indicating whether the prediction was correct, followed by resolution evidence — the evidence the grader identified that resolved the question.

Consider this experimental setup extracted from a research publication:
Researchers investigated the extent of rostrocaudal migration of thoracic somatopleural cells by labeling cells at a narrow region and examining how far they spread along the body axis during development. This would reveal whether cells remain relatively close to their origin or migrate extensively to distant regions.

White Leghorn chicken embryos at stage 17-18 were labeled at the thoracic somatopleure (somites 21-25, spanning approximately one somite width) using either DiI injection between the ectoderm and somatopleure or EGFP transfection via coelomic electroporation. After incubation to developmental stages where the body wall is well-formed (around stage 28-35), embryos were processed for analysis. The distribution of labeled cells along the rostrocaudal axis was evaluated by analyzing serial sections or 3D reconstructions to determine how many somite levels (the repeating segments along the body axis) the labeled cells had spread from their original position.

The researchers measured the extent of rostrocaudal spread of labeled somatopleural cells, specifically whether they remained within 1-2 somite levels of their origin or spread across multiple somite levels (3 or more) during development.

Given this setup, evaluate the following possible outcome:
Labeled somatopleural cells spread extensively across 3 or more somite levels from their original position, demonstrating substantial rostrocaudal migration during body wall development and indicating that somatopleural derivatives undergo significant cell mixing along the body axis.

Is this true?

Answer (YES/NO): NO